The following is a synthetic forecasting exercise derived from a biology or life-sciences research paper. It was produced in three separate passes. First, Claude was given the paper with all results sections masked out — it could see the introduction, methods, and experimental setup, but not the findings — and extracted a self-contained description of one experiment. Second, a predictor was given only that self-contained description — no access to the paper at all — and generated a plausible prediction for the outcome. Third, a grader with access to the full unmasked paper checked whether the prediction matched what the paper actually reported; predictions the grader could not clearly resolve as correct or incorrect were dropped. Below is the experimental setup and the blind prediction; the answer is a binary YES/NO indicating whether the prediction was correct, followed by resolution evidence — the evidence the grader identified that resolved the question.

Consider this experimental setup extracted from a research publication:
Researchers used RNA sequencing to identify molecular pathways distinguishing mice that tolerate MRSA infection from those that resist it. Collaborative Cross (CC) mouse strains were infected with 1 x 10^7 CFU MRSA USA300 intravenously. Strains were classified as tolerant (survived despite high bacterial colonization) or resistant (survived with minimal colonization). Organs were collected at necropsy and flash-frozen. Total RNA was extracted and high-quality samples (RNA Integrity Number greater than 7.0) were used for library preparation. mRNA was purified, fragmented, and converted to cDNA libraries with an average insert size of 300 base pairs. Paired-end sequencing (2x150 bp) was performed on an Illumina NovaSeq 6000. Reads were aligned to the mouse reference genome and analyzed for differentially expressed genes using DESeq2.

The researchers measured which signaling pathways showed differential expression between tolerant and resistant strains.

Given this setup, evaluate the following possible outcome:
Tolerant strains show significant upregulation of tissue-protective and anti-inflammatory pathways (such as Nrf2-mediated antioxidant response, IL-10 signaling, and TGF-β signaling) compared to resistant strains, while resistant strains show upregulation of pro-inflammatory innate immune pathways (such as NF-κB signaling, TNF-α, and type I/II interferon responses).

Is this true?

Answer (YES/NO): NO